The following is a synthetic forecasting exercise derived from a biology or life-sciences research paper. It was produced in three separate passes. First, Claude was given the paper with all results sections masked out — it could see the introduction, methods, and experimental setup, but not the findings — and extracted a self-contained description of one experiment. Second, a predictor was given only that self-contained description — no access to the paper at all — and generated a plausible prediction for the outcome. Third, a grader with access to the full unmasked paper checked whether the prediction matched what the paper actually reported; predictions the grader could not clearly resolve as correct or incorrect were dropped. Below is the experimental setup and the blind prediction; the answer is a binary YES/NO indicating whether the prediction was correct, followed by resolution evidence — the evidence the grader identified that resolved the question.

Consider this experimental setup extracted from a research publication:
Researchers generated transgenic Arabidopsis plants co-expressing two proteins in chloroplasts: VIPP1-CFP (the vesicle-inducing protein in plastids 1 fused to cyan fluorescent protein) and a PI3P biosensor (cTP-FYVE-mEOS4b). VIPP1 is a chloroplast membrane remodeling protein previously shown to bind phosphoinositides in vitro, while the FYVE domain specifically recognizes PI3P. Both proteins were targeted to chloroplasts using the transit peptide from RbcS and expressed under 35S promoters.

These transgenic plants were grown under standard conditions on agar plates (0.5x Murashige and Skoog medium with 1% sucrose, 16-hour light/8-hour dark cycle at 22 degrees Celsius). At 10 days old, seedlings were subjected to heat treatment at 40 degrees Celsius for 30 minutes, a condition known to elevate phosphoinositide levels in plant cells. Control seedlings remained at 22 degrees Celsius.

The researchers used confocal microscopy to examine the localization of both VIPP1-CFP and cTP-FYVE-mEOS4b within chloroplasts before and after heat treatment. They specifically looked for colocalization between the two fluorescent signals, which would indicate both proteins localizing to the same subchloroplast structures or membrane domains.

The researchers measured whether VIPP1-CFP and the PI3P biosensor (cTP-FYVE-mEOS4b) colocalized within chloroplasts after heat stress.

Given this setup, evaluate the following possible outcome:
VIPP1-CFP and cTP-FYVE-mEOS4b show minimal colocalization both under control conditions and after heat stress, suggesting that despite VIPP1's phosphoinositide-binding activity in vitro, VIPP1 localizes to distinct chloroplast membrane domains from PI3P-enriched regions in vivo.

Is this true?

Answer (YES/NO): NO